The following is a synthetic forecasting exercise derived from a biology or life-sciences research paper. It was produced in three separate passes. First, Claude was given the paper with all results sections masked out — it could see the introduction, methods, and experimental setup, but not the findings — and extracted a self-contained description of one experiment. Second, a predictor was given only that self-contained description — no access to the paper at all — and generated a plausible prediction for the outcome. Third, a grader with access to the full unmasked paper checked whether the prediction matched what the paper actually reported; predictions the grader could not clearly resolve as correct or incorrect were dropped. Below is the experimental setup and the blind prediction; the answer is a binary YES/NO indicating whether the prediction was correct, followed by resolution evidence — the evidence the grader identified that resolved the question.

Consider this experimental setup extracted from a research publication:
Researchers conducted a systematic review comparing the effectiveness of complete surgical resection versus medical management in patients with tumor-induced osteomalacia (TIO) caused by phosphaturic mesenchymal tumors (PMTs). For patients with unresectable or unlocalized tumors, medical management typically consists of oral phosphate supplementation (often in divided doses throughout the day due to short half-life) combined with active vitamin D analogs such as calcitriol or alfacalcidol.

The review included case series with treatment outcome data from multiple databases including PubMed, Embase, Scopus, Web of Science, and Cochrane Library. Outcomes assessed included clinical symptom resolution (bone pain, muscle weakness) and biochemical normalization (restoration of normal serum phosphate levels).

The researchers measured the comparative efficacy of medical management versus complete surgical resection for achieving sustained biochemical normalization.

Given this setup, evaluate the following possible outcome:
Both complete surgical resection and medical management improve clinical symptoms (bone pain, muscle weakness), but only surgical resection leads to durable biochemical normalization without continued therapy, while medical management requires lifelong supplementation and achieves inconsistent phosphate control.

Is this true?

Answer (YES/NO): NO